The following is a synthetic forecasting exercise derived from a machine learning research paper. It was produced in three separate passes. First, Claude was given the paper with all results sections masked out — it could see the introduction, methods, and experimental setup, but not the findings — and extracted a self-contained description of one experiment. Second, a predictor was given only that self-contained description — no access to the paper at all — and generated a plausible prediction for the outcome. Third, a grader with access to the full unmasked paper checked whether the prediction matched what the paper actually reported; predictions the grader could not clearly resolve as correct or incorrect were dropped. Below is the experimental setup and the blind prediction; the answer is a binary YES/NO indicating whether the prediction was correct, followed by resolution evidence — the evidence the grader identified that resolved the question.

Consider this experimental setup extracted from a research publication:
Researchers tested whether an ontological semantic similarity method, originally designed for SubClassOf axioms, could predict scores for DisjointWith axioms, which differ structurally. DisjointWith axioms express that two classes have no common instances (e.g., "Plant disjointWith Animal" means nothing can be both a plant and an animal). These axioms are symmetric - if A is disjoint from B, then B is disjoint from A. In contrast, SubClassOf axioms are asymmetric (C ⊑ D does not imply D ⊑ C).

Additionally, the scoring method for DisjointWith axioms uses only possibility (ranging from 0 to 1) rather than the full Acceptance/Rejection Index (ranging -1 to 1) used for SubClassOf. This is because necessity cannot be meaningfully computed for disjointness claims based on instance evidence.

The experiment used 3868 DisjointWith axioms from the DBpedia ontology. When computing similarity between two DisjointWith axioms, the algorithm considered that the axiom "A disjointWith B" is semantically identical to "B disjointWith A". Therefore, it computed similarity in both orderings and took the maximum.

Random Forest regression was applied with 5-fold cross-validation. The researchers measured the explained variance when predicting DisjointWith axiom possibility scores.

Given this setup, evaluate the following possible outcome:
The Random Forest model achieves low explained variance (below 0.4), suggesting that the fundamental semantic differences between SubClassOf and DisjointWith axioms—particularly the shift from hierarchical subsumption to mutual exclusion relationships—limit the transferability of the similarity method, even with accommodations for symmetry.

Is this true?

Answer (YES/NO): NO